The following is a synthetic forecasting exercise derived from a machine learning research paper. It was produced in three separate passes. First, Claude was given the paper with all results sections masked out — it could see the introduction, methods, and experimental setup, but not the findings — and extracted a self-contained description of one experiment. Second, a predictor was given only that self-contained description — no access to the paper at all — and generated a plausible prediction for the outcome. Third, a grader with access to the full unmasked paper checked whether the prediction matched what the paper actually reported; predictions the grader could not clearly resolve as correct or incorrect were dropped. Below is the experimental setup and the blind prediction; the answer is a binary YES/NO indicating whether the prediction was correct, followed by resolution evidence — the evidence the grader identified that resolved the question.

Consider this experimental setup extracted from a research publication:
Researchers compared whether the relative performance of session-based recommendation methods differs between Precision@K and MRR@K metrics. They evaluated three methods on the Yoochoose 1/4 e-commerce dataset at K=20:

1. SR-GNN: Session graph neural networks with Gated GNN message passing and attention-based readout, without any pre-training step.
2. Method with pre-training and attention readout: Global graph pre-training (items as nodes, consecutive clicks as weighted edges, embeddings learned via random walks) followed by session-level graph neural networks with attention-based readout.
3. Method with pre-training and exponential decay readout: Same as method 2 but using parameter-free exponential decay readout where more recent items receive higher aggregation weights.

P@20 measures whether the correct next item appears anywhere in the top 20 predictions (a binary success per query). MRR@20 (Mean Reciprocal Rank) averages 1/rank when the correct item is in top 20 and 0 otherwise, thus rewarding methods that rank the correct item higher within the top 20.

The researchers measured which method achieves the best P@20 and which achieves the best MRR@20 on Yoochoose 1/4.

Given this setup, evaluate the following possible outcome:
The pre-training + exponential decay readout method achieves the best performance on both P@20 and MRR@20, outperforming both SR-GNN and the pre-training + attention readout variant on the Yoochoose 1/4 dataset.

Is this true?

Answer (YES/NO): NO